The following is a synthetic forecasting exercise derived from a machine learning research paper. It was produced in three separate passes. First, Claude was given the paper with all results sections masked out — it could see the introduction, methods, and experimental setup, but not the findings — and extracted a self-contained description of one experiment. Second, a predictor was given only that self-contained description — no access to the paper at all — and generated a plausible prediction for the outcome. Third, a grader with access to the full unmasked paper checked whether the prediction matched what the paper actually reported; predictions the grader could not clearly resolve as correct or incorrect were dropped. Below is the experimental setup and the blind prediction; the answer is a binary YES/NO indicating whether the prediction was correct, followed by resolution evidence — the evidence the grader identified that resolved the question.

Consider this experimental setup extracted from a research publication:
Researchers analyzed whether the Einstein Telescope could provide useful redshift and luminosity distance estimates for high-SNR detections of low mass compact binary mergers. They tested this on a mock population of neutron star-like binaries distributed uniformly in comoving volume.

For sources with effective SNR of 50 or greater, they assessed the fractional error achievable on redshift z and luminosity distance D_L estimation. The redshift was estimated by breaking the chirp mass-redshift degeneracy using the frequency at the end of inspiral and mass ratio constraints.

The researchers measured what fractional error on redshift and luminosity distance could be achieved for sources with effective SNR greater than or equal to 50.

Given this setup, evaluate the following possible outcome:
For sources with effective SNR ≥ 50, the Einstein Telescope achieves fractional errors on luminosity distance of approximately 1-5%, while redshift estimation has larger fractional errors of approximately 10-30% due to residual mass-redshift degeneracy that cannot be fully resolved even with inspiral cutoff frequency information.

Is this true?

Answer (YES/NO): NO